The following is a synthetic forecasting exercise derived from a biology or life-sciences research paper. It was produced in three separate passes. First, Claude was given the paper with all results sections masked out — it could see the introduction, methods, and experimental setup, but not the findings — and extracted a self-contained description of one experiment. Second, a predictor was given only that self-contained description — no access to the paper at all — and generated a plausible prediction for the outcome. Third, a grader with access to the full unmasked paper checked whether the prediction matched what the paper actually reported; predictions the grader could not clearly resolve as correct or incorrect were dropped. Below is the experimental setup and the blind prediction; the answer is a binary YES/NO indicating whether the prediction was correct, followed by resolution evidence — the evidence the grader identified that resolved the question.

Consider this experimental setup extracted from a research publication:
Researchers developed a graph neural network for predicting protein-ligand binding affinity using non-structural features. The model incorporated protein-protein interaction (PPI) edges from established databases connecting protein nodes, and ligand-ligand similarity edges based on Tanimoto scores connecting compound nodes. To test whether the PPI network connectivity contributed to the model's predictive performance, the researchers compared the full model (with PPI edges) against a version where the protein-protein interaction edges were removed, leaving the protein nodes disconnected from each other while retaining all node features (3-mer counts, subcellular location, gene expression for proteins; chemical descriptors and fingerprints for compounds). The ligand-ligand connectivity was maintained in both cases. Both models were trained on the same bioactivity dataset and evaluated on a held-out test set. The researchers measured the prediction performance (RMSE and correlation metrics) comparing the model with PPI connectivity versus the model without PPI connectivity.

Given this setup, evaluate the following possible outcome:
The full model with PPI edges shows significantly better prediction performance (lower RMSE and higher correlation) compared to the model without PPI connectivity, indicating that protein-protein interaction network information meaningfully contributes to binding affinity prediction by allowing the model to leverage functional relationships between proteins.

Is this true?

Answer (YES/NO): NO